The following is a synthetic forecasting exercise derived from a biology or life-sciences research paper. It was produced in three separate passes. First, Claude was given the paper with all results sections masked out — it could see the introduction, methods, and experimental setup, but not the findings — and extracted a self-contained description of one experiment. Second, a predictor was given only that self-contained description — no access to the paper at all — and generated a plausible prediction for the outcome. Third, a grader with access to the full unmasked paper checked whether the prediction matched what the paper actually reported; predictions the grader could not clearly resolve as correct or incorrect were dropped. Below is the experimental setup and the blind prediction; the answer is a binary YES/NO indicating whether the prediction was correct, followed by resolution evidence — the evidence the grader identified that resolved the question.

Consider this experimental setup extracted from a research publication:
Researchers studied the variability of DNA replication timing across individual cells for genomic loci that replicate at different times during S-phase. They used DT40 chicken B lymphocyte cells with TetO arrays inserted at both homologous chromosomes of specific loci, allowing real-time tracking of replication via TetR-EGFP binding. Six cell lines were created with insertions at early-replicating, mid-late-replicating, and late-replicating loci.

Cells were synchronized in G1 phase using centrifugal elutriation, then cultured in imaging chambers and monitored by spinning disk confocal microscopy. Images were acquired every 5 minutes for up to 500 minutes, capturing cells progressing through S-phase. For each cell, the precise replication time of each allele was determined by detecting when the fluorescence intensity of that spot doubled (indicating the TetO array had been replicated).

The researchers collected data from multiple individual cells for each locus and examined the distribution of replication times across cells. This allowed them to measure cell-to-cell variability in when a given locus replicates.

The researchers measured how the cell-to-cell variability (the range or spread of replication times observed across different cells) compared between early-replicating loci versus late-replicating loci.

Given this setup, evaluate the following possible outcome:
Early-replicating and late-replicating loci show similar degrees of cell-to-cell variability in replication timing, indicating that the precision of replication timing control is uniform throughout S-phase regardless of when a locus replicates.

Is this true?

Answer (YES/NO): NO